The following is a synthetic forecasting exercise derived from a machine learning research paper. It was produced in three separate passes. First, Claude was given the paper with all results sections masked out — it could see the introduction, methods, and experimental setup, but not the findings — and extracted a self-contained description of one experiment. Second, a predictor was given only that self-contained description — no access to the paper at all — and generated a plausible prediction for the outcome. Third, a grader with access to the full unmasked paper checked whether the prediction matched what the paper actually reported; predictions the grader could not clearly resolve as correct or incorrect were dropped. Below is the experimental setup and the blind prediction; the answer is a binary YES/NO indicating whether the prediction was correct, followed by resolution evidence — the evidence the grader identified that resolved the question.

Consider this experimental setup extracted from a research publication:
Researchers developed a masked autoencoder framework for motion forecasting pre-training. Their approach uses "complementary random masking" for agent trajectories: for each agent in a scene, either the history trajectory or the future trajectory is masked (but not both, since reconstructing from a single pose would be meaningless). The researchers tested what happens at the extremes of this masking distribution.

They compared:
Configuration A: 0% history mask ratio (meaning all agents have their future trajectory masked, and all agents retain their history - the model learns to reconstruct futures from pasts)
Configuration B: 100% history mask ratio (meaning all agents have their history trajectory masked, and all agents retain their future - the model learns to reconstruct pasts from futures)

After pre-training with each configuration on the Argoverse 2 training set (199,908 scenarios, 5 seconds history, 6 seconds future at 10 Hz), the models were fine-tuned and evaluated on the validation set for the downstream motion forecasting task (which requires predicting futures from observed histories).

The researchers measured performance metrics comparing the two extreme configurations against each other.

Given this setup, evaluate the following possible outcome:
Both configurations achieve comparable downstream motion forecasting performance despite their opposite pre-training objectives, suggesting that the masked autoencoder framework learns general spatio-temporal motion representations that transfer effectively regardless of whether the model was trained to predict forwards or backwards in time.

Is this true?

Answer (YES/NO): NO